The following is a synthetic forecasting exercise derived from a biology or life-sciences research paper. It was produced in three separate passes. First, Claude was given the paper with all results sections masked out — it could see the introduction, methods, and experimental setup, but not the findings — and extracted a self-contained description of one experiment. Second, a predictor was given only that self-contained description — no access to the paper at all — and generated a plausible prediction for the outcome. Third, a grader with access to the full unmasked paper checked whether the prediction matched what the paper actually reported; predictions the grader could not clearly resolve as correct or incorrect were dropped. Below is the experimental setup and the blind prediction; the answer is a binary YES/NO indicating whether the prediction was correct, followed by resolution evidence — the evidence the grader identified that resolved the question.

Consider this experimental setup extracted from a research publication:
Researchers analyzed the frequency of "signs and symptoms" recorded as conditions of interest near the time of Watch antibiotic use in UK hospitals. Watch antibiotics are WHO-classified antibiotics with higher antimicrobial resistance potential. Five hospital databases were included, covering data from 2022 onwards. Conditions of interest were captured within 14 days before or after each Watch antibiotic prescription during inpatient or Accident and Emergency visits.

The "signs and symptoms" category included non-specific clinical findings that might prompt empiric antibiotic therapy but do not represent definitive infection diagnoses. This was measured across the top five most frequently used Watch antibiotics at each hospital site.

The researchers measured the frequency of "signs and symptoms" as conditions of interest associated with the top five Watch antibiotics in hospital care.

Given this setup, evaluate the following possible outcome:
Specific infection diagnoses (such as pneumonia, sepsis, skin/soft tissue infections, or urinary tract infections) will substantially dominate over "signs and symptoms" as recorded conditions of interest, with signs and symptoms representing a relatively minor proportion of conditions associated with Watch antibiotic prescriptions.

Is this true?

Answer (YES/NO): NO